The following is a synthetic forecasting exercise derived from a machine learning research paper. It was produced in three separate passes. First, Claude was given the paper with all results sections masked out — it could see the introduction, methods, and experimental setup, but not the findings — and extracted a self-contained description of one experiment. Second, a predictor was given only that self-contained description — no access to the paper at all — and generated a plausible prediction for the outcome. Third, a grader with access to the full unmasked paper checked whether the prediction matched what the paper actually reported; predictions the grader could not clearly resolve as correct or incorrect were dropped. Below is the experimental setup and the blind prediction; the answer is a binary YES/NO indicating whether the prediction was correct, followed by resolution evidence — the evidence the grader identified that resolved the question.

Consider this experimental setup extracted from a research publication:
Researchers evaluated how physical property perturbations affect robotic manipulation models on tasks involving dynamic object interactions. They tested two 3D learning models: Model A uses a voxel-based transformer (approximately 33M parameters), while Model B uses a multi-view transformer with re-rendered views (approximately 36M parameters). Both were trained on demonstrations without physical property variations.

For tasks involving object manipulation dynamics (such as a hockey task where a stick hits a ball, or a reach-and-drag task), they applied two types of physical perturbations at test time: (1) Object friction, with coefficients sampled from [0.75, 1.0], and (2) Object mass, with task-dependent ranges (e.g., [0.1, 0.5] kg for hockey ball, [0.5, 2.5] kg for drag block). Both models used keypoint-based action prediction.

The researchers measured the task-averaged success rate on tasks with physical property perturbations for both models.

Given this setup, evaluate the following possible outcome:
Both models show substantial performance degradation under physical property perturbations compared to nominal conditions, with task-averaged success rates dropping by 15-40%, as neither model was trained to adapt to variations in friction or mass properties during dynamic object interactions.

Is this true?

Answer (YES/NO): NO